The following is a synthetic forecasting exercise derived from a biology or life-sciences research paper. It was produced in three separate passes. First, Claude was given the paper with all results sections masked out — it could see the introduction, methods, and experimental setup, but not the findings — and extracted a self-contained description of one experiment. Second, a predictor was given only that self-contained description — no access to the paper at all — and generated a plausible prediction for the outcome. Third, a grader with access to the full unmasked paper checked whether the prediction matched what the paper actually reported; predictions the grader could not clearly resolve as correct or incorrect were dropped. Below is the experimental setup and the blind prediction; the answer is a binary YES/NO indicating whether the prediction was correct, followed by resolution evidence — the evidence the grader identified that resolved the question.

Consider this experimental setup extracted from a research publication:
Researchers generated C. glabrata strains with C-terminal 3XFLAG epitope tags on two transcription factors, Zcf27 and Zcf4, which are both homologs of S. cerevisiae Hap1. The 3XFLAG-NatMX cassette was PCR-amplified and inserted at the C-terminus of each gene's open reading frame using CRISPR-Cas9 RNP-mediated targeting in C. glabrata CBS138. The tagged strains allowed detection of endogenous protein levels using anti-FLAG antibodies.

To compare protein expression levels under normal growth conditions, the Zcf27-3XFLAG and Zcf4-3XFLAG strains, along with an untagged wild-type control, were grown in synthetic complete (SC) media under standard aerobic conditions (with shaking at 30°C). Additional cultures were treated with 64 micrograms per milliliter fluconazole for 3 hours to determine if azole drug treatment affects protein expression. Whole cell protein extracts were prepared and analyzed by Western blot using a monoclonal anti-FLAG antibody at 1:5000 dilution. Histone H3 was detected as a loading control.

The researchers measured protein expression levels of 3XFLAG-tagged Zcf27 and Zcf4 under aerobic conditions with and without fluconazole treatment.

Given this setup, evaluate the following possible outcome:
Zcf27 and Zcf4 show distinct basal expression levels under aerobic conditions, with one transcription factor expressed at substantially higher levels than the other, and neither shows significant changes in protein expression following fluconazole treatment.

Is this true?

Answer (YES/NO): YES